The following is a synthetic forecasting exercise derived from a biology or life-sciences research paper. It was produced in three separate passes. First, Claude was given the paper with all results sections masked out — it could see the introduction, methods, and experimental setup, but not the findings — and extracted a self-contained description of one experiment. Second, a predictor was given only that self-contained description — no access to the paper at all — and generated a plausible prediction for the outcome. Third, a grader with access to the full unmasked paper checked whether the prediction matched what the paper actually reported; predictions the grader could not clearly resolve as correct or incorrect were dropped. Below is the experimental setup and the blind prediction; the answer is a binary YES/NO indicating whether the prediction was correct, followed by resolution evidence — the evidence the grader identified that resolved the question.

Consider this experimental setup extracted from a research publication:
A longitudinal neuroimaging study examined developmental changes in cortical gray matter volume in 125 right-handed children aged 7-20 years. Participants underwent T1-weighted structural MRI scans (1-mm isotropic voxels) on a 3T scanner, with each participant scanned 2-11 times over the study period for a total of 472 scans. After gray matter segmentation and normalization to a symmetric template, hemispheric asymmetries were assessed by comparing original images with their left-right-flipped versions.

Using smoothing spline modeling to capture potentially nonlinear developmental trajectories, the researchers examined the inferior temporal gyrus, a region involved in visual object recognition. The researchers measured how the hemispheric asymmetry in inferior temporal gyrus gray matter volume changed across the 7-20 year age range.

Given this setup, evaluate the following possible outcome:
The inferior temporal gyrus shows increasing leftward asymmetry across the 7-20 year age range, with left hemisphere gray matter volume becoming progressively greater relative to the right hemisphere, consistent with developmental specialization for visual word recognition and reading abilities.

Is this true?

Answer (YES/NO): NO